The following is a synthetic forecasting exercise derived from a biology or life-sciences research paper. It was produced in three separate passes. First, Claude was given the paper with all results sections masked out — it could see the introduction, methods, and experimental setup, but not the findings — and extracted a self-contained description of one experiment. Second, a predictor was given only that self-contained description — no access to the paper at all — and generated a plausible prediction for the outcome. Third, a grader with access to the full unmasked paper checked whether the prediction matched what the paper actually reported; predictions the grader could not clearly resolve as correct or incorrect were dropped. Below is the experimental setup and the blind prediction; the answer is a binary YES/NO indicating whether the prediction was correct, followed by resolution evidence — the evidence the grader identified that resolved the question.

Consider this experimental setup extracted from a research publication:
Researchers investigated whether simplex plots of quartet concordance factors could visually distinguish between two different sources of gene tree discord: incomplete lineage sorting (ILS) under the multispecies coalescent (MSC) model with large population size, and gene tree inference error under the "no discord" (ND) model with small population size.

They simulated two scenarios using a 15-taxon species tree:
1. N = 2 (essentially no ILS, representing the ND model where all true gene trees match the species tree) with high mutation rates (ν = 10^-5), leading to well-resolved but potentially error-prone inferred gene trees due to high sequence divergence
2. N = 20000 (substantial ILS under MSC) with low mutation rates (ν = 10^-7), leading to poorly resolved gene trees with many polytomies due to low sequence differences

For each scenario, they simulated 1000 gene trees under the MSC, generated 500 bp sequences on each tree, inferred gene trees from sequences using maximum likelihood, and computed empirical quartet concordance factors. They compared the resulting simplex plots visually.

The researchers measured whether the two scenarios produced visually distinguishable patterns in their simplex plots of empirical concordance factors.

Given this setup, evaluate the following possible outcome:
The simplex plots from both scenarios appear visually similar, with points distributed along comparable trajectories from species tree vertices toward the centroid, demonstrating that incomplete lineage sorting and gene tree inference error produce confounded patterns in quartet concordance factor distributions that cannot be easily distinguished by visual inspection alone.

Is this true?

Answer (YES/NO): YES